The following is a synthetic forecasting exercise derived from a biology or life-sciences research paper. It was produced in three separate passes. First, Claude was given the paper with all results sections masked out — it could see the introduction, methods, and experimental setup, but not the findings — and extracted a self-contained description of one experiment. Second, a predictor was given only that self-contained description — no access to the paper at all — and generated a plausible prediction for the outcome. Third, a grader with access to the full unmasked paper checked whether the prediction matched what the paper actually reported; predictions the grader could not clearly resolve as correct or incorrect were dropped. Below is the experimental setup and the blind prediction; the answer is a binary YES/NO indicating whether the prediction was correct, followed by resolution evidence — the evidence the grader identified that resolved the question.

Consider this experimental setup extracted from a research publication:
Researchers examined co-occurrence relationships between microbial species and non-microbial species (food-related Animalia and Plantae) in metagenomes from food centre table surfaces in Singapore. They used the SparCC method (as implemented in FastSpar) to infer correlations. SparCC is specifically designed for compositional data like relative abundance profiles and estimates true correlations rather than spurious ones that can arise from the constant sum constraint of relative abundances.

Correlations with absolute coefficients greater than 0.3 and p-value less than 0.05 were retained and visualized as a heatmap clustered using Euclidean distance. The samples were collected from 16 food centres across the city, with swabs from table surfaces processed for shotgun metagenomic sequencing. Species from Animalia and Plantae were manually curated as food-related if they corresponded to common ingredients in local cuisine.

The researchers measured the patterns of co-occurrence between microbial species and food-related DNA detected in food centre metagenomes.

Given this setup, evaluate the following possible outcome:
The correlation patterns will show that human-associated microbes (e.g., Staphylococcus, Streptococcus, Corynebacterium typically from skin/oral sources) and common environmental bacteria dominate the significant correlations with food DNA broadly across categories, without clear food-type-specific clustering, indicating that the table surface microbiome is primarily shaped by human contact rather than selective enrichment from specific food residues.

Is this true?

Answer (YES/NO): NO